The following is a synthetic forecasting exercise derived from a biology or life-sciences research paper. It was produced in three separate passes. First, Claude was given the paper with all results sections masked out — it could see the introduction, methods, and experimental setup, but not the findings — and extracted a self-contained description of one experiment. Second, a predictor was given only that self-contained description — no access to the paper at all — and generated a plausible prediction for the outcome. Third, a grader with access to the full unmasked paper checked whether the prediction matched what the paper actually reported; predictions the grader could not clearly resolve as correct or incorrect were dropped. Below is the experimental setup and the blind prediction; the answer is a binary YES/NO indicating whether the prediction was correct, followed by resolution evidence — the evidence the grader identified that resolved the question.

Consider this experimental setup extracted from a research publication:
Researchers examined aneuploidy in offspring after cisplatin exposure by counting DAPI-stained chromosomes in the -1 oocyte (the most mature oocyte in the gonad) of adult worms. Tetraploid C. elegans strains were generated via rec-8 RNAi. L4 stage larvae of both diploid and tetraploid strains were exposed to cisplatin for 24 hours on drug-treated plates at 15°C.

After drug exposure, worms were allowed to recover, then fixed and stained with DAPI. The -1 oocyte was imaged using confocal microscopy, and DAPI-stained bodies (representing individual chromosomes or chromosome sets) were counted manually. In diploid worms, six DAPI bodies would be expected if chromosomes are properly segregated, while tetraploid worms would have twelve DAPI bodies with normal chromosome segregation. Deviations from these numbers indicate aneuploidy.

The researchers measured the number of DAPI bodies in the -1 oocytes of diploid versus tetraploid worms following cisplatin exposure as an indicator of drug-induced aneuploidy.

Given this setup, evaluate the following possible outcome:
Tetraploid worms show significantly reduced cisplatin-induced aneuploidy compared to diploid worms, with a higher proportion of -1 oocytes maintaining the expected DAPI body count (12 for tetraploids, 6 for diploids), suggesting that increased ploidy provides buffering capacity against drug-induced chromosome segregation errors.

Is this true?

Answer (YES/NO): NO